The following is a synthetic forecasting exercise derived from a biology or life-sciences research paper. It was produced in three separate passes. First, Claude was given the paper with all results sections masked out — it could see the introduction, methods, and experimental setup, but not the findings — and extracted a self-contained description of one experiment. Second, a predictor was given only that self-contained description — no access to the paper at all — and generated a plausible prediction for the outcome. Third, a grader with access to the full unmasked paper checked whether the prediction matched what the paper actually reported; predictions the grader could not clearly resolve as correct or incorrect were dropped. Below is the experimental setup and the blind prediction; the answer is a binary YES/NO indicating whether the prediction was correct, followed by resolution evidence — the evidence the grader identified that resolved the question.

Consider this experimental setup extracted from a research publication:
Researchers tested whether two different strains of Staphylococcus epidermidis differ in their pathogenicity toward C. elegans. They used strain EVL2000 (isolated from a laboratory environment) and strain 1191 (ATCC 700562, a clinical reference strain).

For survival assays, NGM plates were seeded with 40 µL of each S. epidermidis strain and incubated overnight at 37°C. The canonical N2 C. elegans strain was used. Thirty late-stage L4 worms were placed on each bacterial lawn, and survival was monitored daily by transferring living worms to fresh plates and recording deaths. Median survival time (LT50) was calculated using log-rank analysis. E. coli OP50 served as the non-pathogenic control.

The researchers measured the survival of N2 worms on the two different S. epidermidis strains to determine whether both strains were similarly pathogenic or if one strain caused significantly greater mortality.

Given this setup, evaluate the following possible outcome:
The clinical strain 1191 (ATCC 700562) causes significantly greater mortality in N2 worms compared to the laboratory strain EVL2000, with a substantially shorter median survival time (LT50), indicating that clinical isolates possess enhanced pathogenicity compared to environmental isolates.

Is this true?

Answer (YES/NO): YES